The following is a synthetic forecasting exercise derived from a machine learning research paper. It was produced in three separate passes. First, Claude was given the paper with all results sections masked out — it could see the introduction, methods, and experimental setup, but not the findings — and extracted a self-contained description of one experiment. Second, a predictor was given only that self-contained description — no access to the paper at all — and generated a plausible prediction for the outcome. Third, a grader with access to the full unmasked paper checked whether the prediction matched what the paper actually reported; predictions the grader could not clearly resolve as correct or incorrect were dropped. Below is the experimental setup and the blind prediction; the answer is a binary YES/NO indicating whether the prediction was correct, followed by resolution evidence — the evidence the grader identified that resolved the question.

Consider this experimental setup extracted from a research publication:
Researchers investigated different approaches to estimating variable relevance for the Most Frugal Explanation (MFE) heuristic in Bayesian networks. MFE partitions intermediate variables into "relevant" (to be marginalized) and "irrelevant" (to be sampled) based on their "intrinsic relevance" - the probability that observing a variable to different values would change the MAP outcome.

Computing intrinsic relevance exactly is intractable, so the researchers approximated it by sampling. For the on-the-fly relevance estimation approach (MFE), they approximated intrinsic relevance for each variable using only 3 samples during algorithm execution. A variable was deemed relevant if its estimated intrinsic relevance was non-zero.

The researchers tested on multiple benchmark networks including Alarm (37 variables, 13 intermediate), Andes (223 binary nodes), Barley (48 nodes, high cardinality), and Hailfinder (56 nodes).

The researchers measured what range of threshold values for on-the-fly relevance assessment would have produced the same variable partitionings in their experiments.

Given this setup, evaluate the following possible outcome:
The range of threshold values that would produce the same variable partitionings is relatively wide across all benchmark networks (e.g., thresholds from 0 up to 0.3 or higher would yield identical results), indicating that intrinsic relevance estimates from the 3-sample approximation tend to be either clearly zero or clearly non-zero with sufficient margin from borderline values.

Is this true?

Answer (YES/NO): YES